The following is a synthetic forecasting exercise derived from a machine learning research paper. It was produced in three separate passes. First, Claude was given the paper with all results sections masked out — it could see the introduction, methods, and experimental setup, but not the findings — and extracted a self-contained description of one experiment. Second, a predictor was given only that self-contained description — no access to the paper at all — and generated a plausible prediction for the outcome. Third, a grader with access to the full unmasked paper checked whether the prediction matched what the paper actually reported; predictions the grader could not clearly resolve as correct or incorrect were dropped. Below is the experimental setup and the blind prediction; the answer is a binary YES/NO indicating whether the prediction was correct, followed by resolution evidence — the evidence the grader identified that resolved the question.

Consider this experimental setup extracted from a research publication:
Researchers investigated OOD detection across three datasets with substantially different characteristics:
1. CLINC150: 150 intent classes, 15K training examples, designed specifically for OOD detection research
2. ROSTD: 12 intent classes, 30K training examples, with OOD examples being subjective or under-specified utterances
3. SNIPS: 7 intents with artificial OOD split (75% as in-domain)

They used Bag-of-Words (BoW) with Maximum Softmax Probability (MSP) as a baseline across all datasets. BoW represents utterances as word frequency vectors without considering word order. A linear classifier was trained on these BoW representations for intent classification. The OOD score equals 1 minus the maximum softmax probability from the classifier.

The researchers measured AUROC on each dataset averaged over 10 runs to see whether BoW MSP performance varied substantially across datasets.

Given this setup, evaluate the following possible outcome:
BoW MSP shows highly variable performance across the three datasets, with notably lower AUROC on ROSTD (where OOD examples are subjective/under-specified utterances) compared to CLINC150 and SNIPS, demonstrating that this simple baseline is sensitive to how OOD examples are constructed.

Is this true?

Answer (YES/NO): NO